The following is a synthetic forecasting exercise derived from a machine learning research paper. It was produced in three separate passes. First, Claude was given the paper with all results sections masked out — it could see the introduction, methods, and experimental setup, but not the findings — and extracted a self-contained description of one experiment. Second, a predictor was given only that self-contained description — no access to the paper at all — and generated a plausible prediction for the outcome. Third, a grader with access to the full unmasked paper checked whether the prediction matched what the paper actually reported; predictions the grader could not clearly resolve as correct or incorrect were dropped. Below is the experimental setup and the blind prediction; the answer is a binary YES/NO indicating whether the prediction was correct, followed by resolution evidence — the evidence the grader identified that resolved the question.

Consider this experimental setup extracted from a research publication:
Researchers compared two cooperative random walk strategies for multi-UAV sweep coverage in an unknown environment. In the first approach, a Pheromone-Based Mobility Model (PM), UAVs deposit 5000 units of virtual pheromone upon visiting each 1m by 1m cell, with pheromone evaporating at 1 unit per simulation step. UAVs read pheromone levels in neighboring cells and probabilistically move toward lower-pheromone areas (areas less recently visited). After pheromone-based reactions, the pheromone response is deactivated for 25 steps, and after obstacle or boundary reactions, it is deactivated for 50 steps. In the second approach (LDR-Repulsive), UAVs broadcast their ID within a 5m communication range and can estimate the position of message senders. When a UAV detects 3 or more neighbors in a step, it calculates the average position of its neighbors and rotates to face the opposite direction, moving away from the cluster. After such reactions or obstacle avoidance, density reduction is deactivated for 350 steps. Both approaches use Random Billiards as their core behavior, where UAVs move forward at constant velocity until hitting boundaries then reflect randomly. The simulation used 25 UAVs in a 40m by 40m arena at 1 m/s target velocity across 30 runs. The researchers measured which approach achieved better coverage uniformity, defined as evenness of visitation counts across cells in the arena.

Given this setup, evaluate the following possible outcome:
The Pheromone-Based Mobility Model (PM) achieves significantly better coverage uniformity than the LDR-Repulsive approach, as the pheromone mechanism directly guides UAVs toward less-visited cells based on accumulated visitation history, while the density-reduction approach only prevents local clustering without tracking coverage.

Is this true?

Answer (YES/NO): YES